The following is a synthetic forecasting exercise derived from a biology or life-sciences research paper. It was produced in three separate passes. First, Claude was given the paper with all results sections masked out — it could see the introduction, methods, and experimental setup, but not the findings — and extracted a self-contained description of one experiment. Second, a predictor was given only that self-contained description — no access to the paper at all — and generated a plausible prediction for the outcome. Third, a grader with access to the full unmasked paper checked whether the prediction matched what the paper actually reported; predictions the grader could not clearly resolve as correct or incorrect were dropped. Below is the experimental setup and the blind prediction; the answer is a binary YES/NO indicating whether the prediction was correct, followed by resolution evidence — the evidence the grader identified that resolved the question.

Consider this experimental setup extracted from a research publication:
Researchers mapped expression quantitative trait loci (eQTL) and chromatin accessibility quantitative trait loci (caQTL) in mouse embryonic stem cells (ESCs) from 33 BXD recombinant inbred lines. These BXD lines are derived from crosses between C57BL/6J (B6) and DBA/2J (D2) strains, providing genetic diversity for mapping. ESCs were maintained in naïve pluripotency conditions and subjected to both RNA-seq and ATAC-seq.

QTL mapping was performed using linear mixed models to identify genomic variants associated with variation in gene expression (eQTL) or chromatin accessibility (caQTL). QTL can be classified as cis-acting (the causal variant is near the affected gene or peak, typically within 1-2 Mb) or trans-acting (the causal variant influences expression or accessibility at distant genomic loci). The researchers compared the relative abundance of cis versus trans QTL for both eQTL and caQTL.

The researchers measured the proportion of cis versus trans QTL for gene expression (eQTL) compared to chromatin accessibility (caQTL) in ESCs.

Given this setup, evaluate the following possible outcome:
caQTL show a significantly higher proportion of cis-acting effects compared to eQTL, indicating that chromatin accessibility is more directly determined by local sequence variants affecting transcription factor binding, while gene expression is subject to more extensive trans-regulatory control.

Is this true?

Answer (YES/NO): NO